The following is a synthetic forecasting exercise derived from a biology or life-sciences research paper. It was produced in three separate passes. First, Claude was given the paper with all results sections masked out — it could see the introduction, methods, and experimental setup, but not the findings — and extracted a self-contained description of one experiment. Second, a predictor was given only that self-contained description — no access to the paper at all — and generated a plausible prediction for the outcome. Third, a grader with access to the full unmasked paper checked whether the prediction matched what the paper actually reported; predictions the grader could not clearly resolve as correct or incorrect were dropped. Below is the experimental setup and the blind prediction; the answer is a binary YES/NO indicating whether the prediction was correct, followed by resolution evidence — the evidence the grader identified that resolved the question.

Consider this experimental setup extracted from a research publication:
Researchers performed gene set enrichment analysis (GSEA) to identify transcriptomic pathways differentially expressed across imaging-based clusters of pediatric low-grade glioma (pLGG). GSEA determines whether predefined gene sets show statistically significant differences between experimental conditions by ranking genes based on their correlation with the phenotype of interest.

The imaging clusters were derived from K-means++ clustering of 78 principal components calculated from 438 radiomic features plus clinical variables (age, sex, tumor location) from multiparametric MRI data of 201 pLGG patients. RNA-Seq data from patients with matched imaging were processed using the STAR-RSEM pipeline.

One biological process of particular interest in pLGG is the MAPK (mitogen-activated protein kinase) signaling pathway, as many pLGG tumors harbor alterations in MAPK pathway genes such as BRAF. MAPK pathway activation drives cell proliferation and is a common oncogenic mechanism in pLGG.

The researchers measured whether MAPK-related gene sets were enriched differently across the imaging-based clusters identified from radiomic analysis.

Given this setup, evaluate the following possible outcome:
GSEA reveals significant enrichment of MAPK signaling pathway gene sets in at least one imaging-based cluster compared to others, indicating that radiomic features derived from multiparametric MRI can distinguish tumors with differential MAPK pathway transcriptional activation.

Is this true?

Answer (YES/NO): NO